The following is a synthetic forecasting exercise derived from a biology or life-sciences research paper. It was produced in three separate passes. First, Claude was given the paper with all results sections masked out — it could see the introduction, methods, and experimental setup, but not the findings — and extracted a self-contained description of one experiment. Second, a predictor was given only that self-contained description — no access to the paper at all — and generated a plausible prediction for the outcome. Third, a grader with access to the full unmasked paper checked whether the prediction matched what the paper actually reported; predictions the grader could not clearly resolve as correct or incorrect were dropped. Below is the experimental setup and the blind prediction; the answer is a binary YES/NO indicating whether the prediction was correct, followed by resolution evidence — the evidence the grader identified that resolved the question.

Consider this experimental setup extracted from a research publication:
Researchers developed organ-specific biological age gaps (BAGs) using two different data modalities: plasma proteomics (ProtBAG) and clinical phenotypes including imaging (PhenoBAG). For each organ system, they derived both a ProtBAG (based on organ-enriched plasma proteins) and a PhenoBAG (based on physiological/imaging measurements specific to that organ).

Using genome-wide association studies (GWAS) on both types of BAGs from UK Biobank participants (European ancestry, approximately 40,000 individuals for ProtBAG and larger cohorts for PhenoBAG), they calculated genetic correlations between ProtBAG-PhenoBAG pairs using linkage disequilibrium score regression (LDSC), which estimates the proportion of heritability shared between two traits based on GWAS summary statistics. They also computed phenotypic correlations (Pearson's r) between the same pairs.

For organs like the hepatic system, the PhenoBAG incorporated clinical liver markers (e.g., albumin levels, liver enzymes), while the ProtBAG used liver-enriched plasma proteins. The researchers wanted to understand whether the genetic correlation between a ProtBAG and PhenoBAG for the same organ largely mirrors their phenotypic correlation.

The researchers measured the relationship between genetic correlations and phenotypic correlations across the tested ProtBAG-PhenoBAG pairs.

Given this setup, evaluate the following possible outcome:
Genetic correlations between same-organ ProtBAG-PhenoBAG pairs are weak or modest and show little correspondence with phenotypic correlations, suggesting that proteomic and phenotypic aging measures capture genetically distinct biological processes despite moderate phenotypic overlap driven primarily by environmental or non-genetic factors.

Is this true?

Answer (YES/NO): NO